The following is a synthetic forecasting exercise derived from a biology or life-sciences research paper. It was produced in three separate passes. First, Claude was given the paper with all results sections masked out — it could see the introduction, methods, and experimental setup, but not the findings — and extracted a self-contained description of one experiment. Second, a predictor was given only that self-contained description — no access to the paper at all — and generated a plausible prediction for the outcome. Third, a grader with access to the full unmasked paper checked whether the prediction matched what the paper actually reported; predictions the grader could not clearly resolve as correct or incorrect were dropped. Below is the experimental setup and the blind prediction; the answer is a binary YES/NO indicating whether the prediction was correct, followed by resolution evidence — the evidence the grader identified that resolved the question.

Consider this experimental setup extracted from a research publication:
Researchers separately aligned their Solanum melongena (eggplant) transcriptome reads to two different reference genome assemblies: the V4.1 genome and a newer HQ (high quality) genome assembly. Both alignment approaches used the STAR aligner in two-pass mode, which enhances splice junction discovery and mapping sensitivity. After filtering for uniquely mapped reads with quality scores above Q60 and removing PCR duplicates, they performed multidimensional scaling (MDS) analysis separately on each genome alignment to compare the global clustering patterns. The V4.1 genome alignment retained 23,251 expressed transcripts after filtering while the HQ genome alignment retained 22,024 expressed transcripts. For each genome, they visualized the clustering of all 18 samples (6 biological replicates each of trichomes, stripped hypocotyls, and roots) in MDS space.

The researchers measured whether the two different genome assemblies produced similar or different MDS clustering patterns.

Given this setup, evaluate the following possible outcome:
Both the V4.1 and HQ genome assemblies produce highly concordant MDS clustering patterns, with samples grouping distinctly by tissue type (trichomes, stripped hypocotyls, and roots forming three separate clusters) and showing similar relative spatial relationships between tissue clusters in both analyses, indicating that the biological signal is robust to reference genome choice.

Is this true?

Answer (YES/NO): YES